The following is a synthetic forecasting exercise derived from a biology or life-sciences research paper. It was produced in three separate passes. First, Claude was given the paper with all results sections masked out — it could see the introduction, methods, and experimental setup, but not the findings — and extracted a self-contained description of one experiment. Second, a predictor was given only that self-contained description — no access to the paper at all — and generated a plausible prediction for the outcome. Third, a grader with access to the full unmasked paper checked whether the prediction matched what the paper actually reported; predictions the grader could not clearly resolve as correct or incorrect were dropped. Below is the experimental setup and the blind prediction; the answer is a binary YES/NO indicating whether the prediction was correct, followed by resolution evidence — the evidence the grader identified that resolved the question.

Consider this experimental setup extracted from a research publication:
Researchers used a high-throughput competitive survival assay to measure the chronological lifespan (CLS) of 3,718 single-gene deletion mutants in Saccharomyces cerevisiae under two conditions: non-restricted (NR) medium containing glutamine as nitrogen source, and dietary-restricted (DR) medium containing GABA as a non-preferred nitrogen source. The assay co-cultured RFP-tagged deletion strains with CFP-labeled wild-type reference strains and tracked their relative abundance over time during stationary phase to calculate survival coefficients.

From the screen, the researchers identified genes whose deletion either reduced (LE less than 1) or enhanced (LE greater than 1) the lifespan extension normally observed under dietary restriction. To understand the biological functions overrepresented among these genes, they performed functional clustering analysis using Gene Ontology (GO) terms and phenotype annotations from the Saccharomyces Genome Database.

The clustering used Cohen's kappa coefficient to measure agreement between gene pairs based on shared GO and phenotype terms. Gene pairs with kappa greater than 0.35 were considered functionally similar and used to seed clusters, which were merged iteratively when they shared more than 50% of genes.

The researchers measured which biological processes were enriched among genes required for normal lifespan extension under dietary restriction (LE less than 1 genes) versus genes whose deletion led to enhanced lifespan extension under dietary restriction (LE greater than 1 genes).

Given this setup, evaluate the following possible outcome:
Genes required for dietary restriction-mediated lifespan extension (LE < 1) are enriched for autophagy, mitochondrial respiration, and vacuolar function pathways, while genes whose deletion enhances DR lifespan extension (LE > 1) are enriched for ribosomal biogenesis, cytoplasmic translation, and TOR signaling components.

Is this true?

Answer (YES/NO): NO